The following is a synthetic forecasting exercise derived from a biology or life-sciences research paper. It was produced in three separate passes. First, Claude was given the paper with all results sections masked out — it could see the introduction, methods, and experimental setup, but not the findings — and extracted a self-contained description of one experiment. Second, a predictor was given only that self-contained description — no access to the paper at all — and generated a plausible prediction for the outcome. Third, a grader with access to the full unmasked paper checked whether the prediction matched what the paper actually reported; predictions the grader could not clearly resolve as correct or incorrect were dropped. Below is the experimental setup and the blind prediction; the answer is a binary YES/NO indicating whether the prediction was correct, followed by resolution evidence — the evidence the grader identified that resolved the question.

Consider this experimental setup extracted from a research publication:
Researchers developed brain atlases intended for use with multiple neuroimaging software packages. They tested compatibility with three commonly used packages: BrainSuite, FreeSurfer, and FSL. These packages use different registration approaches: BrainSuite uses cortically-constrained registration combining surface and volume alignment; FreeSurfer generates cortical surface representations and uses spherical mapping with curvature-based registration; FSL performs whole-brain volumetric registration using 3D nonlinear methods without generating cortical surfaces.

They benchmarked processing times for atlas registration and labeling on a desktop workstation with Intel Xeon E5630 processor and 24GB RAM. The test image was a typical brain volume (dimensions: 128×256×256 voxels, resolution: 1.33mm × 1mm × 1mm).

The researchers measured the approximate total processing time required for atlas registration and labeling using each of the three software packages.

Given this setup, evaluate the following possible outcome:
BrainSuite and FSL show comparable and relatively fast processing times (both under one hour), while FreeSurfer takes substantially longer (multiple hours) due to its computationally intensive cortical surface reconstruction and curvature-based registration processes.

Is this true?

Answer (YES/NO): NO